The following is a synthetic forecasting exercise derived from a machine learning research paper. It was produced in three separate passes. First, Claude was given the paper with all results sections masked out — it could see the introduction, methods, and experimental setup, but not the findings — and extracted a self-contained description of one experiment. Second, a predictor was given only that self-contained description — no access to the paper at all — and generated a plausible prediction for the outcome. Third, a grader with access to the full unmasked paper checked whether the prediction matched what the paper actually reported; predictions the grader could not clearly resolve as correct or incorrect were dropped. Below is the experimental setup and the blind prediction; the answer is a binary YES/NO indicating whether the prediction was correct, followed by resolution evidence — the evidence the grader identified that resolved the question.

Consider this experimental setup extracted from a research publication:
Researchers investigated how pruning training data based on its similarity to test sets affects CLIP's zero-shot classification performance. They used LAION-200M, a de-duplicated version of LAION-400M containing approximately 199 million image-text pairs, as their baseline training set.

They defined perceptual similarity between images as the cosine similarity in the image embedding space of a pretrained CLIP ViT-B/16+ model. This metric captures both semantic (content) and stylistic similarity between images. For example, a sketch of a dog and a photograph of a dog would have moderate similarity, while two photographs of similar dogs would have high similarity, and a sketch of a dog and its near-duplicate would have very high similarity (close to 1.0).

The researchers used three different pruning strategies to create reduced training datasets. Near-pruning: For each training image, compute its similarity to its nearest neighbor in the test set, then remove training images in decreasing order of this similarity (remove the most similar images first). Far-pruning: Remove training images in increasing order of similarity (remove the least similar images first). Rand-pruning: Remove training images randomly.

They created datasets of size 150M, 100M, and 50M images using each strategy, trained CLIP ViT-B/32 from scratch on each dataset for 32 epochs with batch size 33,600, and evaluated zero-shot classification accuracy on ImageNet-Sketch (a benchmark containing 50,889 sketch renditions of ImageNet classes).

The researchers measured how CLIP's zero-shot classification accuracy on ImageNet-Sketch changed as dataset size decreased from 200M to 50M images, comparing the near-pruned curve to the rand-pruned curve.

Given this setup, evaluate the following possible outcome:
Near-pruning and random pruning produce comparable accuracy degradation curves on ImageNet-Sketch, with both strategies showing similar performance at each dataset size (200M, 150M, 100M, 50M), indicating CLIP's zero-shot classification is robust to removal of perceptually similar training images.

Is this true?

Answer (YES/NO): NO